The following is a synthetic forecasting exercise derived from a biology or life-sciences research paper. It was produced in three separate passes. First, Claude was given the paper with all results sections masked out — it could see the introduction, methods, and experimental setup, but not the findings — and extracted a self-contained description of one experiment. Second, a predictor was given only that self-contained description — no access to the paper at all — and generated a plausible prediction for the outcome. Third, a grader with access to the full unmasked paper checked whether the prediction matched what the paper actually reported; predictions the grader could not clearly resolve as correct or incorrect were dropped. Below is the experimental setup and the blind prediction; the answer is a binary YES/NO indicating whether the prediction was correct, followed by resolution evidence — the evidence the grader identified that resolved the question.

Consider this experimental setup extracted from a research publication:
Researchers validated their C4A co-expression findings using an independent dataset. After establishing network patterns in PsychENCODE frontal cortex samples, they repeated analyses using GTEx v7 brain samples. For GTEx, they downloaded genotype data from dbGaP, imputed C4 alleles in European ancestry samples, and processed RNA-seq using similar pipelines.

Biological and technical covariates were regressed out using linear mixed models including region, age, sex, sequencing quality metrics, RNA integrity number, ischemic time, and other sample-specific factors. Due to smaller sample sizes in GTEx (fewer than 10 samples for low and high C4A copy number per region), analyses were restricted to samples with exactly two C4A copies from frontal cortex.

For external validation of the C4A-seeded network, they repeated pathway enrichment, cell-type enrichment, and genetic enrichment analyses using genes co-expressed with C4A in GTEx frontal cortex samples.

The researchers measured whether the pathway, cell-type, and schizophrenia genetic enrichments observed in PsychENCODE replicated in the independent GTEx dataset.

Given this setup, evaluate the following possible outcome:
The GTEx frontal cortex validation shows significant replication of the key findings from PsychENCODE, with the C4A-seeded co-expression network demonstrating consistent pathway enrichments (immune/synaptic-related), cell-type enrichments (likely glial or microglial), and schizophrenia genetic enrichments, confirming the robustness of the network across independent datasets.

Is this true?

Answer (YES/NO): YES